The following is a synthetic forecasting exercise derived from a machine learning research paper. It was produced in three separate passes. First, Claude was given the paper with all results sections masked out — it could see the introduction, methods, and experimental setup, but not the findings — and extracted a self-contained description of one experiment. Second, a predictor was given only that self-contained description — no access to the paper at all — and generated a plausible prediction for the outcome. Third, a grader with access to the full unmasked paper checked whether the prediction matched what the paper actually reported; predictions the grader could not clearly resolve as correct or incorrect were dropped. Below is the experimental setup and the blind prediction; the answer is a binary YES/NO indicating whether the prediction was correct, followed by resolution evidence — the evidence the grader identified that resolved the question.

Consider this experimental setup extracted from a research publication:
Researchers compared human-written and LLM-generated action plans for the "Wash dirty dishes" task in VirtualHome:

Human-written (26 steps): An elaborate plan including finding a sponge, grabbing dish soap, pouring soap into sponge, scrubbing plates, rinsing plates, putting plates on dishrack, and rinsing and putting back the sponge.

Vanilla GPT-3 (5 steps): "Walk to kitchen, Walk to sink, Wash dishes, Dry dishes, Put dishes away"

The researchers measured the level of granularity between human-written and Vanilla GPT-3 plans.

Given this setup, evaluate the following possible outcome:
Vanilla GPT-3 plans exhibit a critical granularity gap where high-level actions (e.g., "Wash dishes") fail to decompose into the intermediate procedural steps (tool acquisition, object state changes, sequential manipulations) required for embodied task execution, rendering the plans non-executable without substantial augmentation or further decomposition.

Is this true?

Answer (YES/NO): YES